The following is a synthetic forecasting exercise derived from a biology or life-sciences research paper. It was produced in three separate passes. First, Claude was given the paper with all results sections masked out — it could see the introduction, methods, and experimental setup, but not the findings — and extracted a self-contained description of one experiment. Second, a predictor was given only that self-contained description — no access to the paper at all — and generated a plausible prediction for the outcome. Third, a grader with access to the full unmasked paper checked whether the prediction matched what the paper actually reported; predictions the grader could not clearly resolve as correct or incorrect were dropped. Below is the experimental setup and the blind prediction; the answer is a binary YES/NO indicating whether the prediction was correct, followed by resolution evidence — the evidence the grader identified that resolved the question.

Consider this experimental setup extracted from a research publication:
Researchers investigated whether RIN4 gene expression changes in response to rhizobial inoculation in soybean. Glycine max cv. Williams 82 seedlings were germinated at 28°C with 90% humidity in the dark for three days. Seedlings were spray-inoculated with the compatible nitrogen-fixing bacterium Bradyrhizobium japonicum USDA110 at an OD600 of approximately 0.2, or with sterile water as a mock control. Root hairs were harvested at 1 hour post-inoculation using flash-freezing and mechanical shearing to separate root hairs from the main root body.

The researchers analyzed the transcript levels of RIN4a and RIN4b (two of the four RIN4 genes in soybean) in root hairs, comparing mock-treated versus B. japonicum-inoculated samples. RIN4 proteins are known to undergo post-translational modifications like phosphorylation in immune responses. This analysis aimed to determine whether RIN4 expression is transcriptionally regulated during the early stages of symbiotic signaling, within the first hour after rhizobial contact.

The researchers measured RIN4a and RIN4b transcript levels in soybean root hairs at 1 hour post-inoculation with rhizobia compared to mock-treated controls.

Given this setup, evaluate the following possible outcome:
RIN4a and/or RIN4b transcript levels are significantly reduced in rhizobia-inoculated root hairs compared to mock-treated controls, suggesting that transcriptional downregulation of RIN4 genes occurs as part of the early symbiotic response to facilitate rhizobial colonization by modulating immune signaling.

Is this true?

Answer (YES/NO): NO